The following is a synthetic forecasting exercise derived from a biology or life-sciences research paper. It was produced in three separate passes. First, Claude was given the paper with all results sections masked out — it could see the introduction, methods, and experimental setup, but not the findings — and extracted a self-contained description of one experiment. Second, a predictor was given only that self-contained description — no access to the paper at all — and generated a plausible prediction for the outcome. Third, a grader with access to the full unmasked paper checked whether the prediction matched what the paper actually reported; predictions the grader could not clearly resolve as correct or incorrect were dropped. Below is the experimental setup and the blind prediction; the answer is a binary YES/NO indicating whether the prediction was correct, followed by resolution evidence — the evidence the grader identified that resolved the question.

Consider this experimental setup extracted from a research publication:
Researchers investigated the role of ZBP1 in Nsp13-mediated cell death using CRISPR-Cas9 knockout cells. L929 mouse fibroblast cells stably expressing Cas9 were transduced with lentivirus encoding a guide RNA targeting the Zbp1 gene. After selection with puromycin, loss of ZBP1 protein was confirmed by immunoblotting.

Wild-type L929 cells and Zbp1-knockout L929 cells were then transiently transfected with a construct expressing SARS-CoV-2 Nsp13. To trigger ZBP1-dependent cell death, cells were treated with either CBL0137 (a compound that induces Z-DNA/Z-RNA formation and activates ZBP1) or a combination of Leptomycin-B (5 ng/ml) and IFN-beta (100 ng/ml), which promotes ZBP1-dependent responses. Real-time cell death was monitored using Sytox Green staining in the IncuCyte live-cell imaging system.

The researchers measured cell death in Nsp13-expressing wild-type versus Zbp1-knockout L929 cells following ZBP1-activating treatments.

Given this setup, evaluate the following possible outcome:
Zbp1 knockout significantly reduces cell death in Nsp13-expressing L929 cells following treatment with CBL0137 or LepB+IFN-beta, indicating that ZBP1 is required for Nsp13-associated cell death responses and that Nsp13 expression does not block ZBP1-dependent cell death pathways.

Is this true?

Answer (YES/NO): NO